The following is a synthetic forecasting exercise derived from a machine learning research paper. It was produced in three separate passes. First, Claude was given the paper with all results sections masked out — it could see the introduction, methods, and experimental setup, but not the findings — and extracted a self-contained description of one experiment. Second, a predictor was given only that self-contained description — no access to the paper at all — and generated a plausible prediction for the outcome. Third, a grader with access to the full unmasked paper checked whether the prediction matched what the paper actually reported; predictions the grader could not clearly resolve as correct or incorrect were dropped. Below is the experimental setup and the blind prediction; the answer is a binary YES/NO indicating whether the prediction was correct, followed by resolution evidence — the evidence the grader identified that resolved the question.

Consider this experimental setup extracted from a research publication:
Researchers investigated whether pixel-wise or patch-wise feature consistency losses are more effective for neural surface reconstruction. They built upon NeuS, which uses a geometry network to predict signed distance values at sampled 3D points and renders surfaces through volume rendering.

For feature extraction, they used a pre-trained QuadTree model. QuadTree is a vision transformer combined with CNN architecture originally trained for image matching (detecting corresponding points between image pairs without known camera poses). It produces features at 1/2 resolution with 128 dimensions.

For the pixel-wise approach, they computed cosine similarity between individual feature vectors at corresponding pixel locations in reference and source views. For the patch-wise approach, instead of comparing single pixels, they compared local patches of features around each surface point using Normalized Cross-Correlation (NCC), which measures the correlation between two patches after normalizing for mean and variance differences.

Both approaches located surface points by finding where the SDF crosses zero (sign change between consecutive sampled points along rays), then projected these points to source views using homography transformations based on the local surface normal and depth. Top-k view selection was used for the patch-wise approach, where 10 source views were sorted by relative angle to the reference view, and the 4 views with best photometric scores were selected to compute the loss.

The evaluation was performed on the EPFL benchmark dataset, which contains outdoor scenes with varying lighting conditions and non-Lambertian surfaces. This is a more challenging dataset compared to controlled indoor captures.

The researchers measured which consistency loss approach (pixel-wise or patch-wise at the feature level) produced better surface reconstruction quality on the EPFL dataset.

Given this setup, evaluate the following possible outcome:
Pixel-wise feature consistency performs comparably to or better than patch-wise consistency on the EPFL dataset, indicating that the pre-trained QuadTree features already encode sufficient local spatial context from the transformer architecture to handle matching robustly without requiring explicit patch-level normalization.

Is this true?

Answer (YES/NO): NO